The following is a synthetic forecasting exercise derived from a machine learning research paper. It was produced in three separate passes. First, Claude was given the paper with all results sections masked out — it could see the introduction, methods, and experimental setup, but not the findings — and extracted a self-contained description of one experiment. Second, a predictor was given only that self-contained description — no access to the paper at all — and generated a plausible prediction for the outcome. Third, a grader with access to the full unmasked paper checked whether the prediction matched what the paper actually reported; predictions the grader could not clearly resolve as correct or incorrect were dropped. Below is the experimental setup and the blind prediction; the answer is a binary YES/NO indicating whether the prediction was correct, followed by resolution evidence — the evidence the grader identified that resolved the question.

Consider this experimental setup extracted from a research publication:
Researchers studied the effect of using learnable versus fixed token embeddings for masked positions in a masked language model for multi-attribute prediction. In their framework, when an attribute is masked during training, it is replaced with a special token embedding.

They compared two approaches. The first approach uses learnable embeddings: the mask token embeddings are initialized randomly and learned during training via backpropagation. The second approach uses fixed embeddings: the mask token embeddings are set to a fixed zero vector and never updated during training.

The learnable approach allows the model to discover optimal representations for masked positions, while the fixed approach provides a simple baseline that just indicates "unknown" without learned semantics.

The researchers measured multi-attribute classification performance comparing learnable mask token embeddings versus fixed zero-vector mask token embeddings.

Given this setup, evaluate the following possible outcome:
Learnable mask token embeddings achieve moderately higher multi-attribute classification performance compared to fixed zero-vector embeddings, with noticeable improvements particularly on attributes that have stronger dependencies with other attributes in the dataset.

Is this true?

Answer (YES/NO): NO